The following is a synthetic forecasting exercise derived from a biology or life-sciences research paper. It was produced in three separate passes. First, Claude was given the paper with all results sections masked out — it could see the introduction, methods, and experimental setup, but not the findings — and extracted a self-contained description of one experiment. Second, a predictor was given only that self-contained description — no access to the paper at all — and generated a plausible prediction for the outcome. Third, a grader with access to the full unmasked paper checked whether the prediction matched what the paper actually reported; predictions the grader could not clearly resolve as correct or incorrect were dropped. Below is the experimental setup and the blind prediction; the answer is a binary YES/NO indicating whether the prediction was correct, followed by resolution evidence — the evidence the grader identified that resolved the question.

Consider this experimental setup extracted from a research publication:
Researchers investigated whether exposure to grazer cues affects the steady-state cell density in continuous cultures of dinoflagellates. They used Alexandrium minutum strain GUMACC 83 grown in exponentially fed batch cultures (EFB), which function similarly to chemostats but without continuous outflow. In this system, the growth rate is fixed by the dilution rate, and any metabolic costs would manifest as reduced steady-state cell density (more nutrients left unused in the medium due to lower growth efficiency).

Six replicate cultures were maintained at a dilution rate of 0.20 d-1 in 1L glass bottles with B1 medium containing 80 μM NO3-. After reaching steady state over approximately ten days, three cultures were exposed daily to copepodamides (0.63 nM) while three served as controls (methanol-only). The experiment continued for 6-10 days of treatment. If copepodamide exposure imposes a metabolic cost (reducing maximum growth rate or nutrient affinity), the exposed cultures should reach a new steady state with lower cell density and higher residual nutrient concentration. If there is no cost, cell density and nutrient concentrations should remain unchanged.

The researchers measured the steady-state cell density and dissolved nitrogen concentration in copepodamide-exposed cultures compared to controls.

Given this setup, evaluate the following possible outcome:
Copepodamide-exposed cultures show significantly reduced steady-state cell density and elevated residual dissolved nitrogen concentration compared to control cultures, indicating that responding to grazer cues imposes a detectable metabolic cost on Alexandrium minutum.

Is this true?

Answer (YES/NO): NO